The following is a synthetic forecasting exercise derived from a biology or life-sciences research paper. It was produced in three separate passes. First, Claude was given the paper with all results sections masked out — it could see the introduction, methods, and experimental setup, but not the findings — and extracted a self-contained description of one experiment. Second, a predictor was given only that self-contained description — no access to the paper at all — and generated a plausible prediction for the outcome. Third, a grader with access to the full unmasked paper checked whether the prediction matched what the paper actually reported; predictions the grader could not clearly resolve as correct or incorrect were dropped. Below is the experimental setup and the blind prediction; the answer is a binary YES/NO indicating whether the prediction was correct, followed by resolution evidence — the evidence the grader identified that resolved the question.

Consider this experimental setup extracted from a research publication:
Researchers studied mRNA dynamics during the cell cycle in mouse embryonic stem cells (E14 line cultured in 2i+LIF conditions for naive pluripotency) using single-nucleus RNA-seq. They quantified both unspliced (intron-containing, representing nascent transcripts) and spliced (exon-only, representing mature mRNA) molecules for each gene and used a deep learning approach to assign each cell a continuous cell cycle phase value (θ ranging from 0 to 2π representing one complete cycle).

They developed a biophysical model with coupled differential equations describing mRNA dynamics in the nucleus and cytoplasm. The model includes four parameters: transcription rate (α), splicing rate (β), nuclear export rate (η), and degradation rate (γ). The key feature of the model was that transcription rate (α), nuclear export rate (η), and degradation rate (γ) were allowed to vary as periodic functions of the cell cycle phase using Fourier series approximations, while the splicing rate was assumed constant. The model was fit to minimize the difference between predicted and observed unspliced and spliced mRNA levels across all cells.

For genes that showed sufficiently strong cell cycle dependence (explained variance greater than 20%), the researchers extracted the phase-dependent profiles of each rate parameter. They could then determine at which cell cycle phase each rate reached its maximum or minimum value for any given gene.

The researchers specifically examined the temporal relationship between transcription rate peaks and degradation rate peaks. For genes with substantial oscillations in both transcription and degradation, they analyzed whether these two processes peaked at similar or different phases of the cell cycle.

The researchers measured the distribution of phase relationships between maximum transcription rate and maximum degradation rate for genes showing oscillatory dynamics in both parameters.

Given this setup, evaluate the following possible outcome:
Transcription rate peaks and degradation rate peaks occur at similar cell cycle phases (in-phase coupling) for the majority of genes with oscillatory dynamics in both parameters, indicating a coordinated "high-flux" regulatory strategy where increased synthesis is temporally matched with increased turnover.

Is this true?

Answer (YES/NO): NO